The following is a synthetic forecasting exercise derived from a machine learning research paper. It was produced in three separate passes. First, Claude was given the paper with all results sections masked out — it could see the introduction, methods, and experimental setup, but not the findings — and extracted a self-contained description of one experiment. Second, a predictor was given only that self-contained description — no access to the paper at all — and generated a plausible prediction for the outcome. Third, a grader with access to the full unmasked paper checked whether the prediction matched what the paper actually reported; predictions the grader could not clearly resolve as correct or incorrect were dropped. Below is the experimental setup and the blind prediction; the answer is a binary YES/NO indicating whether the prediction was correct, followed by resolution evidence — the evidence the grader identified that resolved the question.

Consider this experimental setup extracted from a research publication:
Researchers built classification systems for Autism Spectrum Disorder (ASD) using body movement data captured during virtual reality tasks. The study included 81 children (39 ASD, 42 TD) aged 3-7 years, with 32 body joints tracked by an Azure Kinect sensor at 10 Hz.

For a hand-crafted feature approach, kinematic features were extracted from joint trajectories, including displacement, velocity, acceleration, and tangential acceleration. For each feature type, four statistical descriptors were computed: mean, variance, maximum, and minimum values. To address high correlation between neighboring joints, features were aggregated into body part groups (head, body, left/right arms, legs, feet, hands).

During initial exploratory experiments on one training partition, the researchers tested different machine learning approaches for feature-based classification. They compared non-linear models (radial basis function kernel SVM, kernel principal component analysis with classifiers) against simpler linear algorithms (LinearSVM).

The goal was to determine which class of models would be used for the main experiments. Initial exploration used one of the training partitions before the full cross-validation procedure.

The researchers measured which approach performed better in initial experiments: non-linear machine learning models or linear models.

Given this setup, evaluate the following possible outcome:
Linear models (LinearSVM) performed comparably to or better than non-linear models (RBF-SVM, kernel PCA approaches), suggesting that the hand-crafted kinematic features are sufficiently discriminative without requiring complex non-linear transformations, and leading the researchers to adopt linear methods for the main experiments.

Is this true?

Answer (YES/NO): YES